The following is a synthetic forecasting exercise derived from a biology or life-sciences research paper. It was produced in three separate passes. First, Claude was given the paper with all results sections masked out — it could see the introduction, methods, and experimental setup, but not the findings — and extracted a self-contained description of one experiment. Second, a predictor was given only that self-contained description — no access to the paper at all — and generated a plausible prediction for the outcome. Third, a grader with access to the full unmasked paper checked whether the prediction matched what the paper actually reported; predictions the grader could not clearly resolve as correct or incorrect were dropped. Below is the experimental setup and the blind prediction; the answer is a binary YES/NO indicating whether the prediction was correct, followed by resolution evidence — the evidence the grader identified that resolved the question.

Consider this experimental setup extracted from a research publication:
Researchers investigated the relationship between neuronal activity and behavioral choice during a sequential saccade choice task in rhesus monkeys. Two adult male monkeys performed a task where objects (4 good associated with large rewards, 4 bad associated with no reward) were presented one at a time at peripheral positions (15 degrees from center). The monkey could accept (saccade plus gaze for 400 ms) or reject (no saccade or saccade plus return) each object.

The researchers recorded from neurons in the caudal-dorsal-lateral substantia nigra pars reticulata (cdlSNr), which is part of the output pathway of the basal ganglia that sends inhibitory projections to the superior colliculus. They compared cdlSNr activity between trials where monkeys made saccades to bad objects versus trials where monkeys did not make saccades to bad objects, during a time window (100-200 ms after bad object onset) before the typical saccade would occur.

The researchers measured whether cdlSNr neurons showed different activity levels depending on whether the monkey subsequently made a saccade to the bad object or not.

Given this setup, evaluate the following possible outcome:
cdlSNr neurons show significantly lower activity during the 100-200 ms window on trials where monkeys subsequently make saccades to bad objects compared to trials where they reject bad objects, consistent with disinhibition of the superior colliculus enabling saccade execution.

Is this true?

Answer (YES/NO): YES